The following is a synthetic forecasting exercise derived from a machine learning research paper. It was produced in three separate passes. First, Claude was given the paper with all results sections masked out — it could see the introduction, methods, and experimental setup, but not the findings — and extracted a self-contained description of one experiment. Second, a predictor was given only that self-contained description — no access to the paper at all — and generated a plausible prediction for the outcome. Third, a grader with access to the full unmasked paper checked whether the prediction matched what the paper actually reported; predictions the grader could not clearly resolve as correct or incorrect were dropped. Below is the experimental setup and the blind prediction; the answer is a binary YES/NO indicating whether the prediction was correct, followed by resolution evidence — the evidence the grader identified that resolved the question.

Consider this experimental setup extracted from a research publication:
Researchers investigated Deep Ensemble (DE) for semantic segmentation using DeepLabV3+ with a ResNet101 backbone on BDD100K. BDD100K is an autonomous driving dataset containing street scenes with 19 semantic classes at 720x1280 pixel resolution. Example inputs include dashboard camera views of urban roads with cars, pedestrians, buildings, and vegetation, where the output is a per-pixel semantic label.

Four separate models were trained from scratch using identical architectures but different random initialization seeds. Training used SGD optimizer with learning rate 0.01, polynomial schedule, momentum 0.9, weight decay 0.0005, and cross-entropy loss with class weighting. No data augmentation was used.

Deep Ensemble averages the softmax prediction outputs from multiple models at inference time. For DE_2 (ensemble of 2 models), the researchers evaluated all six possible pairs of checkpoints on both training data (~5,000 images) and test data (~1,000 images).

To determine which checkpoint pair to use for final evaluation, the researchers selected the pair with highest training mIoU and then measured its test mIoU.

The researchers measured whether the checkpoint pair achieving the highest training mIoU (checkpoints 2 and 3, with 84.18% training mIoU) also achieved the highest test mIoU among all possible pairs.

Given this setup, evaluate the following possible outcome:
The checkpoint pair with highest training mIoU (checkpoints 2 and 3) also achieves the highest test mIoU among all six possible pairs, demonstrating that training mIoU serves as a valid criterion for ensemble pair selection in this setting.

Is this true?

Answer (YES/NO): NO